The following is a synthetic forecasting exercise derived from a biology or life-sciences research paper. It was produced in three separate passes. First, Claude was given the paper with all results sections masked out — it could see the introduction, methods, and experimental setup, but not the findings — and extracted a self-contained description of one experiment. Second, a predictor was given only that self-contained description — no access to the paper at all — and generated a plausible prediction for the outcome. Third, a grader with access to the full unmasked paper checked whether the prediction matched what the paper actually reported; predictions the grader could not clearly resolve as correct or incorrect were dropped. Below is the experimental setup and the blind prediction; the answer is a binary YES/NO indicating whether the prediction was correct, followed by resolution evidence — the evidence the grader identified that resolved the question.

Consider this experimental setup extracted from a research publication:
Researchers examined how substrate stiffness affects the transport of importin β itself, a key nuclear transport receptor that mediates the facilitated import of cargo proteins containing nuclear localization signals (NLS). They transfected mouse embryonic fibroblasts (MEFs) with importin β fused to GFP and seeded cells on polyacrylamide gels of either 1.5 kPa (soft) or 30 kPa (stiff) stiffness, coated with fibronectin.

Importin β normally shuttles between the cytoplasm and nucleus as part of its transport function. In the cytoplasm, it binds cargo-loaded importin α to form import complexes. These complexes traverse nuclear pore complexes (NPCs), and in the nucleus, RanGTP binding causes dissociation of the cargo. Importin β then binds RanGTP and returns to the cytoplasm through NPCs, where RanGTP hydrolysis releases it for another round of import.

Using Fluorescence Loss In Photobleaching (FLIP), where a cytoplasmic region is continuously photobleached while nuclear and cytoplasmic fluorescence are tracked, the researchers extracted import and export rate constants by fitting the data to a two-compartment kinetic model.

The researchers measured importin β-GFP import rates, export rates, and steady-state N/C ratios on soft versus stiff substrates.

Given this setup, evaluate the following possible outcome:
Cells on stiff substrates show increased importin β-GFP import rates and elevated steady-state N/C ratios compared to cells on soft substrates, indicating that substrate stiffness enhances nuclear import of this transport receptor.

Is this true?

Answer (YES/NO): NO